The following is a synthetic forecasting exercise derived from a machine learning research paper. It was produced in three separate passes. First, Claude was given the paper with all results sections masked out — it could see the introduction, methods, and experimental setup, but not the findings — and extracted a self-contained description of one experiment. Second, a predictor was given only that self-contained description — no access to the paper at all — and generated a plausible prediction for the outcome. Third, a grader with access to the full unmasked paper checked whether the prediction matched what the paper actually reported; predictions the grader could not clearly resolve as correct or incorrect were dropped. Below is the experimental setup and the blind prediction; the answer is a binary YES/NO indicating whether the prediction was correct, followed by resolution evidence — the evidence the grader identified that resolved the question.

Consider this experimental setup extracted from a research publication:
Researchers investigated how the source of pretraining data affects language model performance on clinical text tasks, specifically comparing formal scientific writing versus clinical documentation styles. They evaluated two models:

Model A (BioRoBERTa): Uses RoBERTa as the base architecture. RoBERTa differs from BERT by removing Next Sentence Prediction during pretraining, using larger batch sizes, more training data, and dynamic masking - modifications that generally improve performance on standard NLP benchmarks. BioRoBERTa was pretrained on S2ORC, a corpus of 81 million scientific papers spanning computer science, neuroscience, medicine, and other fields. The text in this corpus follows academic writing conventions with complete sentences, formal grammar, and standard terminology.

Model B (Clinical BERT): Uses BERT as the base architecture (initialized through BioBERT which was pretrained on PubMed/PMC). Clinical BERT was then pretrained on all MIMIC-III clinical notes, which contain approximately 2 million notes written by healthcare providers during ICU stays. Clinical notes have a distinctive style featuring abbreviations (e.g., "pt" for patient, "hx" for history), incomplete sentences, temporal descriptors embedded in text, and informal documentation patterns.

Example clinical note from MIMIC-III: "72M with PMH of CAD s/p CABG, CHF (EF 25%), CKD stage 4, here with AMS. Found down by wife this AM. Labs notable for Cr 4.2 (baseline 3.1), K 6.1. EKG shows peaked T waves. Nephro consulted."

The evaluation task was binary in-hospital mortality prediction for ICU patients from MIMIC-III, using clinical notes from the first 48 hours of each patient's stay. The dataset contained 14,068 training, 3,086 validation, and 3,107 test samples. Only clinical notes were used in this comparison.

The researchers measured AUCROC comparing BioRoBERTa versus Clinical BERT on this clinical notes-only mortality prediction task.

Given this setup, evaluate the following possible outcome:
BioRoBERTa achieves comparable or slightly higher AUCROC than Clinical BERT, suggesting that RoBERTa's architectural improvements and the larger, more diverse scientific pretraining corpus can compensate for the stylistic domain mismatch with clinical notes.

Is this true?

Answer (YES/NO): NO